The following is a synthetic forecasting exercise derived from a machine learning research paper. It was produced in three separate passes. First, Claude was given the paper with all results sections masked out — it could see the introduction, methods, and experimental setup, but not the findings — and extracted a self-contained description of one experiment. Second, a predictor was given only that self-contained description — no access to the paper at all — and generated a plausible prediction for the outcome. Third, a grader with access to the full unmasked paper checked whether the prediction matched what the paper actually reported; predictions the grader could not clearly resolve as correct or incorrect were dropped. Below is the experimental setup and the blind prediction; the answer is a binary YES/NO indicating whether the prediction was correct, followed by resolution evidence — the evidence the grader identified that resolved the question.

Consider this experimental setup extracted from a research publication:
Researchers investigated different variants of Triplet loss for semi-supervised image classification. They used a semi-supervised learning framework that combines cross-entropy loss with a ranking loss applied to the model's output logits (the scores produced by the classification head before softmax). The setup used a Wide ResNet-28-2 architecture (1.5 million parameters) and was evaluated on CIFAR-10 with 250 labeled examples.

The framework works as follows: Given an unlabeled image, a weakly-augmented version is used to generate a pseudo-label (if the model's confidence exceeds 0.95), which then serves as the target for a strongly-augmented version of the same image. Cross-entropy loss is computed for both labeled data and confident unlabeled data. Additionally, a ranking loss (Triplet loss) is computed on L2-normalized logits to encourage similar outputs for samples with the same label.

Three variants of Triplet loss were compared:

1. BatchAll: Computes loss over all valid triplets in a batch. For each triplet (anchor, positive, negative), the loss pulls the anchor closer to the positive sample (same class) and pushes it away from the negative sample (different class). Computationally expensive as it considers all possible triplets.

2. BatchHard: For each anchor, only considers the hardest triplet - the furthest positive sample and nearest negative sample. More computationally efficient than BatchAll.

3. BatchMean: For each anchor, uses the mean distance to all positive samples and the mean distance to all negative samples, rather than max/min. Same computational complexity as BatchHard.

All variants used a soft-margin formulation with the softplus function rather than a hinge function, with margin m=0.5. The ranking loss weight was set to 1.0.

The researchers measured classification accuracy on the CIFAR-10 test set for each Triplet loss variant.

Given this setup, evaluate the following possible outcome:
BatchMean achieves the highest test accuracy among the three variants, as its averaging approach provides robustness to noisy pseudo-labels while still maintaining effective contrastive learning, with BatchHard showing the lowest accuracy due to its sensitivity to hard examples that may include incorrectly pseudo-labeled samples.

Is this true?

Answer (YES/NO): NO